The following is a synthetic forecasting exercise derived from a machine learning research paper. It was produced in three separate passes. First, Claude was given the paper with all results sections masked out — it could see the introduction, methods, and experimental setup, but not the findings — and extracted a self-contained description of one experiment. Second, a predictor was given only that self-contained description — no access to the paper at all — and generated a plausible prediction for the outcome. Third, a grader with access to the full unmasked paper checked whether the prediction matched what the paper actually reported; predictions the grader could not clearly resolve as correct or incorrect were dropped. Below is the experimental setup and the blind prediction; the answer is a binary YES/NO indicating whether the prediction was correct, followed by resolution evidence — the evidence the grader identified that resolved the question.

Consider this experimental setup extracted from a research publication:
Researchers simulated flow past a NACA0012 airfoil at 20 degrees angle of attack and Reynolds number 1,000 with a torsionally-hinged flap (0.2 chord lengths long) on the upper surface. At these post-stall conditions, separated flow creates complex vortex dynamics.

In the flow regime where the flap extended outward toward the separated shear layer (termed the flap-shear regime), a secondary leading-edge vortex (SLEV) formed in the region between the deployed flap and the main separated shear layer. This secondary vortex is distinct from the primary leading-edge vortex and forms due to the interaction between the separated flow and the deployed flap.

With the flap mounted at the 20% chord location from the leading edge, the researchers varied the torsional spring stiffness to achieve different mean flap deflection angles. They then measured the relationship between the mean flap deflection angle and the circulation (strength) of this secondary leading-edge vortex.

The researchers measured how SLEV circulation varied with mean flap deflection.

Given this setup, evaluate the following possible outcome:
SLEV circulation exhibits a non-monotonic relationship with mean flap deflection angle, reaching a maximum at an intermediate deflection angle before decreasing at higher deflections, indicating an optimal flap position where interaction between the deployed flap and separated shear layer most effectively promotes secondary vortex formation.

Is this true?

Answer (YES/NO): NO